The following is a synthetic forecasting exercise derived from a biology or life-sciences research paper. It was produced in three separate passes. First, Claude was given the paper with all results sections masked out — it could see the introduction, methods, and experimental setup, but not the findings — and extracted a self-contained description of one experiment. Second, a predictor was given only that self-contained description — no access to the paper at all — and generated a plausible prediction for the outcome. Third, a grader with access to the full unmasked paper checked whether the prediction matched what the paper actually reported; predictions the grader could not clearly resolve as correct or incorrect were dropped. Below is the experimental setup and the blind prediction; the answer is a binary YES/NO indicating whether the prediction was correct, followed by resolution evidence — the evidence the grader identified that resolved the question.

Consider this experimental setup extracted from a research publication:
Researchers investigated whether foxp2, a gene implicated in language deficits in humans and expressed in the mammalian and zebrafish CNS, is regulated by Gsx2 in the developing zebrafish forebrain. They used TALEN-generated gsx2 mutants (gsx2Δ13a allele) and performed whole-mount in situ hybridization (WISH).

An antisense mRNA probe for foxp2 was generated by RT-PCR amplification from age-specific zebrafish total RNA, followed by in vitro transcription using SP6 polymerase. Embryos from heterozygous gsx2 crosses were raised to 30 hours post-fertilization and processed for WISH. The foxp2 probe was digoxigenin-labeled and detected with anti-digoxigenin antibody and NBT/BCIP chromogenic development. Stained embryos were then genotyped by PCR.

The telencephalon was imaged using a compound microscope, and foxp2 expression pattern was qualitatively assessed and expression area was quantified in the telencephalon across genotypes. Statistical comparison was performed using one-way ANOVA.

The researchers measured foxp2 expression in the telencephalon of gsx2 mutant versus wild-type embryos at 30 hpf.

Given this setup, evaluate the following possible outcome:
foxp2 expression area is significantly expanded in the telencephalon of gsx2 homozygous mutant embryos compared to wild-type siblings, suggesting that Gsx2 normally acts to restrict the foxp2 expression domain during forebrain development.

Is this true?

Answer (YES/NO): NO